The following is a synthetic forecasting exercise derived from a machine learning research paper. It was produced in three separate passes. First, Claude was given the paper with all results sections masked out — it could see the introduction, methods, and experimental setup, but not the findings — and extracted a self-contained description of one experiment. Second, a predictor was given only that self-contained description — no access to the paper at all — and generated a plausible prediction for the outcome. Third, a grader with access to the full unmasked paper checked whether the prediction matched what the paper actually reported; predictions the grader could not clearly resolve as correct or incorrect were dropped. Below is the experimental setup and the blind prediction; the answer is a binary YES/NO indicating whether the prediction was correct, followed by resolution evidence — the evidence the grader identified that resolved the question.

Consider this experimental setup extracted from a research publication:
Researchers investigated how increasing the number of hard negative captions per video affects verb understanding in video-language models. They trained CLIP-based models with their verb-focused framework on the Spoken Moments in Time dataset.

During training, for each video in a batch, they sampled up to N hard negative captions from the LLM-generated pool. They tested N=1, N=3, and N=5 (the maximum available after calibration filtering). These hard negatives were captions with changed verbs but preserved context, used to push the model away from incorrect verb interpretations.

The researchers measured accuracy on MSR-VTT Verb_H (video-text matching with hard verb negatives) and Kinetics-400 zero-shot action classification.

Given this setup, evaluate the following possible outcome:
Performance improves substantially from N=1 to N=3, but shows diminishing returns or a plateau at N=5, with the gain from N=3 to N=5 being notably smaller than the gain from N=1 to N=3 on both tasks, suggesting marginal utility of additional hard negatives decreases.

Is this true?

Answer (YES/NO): NO